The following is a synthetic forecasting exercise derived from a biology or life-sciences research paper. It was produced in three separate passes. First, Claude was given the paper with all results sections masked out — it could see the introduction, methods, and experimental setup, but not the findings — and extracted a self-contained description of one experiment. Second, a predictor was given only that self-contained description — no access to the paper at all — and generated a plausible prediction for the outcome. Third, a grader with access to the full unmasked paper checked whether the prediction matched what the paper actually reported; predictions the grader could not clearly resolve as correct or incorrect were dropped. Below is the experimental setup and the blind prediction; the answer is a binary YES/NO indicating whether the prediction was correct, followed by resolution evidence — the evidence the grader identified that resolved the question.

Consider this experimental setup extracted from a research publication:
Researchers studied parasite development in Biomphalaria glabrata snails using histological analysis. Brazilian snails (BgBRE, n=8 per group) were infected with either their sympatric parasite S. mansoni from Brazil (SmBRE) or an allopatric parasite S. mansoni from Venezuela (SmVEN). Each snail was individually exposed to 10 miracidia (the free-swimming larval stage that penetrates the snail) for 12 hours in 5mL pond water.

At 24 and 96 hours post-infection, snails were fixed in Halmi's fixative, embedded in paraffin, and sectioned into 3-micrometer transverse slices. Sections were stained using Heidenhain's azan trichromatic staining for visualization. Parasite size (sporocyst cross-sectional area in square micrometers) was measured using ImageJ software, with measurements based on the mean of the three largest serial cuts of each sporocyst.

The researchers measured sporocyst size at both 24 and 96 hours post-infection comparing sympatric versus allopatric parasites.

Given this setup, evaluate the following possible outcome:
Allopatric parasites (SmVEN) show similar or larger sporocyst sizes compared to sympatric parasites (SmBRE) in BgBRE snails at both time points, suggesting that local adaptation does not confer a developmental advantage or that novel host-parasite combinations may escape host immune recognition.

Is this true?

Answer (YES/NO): NO